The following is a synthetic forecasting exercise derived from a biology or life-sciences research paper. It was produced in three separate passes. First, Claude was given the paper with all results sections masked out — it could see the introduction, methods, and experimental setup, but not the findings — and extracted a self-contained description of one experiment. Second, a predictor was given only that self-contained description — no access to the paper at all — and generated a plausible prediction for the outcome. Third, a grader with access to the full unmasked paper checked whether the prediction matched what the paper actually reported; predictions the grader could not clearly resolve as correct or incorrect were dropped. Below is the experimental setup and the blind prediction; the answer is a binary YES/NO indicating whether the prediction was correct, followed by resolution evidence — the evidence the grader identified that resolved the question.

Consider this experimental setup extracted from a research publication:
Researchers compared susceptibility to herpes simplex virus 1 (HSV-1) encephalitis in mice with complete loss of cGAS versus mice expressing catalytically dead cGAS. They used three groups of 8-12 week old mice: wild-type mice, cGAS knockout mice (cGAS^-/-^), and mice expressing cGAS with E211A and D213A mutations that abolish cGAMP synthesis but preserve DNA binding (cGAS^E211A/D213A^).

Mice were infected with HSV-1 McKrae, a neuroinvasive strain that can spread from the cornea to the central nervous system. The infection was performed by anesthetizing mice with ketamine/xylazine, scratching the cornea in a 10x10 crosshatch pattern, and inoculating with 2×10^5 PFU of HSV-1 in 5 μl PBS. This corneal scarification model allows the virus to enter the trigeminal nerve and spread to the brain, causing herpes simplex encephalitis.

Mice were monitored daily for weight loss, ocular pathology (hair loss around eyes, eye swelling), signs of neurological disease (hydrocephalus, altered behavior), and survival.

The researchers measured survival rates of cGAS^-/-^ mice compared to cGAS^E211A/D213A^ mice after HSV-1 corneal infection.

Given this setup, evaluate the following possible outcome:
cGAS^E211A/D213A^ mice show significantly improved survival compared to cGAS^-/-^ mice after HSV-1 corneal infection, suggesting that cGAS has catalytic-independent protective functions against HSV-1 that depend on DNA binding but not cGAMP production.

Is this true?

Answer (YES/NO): NO